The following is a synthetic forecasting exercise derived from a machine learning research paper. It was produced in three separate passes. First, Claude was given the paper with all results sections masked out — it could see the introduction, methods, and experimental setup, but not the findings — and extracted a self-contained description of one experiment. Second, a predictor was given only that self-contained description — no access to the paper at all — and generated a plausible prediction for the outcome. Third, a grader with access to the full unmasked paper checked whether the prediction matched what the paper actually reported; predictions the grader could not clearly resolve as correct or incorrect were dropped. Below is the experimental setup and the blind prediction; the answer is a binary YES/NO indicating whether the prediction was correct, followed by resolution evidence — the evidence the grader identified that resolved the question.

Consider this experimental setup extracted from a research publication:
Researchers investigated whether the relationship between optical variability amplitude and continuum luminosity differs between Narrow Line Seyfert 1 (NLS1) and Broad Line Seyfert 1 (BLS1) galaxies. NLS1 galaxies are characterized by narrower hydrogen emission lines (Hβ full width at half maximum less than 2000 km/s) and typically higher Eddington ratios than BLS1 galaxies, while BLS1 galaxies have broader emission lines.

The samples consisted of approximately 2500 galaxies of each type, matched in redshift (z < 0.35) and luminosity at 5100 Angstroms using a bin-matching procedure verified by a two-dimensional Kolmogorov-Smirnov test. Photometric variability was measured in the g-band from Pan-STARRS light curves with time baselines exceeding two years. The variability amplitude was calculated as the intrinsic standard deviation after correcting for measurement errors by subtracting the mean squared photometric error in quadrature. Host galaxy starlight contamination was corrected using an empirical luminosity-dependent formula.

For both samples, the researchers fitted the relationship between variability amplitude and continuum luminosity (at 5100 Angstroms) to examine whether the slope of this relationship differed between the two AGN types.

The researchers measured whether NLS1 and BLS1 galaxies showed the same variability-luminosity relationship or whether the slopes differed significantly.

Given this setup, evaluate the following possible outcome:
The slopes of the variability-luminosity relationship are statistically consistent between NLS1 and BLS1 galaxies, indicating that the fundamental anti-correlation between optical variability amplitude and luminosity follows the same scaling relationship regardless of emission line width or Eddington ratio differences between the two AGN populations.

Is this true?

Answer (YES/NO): NO